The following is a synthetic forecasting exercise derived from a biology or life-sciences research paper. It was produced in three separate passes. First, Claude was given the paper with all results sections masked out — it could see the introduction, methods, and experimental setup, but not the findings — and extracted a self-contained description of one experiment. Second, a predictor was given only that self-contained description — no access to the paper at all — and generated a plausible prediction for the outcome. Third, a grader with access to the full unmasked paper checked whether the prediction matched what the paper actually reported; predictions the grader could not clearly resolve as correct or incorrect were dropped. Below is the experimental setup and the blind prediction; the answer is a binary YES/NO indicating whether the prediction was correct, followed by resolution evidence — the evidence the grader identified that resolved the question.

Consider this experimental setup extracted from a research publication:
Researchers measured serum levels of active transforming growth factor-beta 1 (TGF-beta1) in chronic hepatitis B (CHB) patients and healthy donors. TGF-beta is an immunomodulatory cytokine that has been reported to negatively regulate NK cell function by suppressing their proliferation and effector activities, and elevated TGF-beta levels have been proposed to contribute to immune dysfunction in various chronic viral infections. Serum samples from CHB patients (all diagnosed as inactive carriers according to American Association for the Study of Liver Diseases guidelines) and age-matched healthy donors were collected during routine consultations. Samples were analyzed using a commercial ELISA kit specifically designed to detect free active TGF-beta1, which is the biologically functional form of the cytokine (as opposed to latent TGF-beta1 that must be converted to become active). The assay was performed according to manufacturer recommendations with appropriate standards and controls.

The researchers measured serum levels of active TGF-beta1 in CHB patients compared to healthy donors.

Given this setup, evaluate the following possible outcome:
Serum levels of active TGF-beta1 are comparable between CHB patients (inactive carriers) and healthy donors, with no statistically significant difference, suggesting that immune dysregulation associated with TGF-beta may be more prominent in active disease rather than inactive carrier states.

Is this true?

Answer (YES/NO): NO